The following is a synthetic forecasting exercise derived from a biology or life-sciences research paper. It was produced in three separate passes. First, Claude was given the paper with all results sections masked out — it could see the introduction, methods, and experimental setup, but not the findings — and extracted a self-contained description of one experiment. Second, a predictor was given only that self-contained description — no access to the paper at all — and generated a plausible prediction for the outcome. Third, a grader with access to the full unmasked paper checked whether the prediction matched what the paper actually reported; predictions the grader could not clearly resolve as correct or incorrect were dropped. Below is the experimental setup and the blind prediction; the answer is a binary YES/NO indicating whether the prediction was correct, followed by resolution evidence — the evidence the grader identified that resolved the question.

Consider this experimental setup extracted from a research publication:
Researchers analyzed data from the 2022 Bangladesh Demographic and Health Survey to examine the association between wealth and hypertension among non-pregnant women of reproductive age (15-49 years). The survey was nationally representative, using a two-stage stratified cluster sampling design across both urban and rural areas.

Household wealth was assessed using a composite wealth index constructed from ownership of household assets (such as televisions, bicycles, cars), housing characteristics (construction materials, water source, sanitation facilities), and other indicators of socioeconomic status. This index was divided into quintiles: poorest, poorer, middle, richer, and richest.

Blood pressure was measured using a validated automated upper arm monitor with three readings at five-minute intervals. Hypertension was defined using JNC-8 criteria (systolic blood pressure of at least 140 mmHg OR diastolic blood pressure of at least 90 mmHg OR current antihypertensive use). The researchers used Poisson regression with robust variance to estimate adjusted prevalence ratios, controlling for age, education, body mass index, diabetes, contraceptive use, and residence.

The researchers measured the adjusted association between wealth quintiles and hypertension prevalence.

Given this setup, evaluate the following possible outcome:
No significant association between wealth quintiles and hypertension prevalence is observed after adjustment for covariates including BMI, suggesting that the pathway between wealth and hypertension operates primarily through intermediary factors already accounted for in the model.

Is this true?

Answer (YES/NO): YES